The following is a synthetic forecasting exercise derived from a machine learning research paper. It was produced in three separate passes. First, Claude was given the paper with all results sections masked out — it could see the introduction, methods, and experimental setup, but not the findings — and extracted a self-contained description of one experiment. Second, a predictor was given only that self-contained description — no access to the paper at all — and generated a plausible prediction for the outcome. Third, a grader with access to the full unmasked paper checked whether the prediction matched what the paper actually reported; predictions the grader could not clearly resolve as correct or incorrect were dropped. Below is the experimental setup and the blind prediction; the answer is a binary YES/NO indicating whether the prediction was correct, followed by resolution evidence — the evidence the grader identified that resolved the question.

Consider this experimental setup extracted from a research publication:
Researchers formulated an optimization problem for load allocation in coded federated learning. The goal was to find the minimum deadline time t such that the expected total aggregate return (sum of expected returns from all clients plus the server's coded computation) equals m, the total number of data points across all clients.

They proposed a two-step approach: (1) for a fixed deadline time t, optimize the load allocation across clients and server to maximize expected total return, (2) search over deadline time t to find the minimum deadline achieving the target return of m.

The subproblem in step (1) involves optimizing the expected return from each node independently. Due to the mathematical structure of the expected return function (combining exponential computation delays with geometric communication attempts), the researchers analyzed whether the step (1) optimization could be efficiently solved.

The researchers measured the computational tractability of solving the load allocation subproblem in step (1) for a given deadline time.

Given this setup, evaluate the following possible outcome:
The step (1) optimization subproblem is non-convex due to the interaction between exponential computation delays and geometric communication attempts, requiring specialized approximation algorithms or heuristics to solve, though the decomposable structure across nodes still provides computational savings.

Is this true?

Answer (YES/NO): NO